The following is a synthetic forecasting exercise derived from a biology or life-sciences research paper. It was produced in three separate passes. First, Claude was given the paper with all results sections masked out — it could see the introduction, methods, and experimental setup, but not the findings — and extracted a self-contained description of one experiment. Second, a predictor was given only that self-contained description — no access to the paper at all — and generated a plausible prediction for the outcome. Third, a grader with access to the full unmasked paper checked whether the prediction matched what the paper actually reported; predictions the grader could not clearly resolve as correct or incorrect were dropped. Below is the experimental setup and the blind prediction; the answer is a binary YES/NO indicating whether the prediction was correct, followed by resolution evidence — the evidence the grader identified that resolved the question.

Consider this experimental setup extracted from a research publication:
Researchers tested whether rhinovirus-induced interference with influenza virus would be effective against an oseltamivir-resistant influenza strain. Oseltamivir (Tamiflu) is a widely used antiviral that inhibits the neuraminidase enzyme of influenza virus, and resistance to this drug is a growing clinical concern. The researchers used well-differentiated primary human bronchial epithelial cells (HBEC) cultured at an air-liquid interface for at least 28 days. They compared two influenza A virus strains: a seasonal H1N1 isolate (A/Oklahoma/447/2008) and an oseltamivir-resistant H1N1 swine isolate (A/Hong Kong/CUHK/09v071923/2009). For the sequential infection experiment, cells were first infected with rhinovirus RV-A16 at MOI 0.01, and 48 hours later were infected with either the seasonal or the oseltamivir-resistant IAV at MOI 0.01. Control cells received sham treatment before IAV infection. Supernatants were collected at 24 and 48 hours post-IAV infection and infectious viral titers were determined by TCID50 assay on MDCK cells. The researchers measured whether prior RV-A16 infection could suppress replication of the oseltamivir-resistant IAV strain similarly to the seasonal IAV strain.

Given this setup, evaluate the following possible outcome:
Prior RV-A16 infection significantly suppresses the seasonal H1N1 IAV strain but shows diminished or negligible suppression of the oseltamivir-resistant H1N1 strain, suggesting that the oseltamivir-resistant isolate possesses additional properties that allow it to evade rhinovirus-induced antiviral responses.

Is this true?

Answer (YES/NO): NO